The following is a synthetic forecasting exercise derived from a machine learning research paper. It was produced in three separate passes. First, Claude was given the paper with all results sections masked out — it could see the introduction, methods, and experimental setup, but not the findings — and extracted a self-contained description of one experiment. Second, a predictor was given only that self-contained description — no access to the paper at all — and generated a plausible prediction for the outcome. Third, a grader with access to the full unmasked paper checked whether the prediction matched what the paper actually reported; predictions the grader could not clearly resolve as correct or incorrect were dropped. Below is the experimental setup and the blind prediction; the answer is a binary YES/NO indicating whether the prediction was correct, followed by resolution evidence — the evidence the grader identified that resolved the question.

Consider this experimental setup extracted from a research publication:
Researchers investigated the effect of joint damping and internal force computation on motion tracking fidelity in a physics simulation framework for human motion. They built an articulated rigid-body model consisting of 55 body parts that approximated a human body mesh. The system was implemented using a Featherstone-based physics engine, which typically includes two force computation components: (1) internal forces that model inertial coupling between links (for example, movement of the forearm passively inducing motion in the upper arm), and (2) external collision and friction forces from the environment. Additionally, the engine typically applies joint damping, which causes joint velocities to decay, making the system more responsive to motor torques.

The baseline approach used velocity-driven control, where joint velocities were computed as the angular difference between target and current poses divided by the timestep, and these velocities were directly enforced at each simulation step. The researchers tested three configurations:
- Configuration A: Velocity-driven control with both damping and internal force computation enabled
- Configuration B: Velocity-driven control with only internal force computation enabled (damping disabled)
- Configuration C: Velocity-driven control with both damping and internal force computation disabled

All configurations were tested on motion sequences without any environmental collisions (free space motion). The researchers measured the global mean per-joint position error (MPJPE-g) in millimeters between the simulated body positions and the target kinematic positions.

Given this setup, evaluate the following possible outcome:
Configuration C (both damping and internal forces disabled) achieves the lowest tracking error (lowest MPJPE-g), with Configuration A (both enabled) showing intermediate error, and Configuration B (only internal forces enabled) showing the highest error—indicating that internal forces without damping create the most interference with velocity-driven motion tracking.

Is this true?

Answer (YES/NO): NO